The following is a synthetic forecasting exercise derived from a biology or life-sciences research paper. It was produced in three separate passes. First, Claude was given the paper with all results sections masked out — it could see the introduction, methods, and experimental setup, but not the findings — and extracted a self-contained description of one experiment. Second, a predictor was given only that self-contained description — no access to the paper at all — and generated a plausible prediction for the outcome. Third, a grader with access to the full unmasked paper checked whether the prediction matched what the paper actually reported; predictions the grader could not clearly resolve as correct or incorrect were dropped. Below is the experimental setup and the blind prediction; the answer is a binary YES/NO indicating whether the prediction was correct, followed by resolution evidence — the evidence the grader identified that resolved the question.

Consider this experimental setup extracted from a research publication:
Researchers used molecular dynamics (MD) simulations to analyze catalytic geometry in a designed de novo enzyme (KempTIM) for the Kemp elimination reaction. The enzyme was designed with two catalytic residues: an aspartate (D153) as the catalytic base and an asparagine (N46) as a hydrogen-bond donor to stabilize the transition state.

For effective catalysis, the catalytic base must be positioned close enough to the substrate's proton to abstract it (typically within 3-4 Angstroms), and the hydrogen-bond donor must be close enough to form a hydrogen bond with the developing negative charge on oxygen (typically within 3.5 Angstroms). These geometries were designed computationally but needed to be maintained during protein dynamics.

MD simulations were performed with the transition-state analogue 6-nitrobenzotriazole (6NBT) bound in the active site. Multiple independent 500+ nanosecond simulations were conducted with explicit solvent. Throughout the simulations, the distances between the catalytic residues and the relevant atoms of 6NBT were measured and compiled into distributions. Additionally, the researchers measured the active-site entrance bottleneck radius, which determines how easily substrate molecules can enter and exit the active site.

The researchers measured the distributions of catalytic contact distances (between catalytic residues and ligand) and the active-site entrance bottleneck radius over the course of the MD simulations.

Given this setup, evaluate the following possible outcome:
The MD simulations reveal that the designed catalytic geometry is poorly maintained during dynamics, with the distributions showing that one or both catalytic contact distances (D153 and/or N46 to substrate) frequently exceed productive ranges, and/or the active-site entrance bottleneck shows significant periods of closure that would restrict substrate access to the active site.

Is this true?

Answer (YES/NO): NO